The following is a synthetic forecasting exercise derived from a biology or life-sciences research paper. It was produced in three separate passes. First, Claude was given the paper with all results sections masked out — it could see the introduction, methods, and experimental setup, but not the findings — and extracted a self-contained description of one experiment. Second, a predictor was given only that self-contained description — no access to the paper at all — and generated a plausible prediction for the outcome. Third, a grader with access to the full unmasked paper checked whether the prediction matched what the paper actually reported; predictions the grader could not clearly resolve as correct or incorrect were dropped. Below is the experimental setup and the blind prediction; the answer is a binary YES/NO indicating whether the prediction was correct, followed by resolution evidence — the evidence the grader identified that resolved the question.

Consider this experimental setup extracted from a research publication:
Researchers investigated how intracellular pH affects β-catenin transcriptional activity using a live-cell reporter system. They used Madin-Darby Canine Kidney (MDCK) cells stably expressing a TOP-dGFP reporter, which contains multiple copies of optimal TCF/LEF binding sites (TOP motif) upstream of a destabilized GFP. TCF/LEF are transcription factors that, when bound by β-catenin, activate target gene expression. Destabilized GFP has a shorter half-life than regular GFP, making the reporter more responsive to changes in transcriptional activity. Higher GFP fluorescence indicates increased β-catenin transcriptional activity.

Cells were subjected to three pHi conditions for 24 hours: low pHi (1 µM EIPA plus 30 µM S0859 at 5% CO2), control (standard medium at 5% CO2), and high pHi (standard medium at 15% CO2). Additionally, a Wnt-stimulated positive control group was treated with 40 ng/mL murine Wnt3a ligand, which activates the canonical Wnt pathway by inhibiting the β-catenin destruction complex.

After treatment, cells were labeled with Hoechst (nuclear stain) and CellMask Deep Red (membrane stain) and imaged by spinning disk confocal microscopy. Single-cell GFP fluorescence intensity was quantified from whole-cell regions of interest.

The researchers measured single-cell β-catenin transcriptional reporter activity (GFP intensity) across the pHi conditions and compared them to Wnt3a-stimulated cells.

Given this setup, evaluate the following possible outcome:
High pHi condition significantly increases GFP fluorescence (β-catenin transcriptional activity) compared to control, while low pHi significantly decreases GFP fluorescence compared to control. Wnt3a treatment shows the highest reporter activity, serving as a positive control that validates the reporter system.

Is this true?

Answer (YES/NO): NO